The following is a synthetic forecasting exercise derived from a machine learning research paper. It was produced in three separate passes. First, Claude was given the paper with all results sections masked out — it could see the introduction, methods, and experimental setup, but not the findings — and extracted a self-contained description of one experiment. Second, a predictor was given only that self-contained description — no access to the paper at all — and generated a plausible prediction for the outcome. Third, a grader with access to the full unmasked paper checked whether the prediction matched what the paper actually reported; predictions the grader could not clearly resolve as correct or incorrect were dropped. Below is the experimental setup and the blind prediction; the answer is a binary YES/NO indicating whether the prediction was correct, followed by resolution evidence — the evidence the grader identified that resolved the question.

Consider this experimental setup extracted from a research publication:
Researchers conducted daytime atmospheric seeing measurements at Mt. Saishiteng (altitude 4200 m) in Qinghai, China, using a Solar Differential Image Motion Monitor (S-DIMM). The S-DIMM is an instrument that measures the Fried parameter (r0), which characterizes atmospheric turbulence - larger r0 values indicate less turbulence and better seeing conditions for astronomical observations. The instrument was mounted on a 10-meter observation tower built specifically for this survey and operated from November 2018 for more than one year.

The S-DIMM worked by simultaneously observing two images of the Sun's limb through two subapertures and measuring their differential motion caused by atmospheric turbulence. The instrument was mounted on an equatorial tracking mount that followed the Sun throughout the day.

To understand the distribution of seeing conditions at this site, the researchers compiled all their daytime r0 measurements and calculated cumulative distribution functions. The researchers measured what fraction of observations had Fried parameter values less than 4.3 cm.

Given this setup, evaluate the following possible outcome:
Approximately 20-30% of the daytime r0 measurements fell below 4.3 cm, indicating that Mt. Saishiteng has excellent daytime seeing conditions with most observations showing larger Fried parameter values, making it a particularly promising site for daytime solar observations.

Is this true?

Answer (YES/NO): NO